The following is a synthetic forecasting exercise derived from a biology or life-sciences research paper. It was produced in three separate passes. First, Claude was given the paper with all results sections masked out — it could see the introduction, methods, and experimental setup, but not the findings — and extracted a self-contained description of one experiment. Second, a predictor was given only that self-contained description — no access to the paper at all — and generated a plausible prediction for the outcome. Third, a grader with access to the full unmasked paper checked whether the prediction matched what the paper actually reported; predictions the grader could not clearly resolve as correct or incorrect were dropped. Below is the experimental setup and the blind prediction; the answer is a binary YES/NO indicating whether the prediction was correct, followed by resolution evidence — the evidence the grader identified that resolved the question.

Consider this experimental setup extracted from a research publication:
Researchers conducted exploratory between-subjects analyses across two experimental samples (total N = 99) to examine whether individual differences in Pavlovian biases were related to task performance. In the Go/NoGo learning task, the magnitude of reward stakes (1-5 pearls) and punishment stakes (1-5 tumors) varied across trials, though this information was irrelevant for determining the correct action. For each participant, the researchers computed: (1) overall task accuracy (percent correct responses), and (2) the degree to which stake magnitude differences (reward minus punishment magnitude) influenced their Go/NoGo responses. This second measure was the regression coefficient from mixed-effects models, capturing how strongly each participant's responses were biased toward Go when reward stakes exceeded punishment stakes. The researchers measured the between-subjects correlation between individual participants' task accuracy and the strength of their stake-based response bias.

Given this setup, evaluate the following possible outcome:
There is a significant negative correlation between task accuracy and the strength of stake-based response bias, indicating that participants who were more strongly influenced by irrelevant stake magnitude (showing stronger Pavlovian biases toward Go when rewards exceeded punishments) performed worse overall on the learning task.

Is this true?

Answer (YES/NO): YES